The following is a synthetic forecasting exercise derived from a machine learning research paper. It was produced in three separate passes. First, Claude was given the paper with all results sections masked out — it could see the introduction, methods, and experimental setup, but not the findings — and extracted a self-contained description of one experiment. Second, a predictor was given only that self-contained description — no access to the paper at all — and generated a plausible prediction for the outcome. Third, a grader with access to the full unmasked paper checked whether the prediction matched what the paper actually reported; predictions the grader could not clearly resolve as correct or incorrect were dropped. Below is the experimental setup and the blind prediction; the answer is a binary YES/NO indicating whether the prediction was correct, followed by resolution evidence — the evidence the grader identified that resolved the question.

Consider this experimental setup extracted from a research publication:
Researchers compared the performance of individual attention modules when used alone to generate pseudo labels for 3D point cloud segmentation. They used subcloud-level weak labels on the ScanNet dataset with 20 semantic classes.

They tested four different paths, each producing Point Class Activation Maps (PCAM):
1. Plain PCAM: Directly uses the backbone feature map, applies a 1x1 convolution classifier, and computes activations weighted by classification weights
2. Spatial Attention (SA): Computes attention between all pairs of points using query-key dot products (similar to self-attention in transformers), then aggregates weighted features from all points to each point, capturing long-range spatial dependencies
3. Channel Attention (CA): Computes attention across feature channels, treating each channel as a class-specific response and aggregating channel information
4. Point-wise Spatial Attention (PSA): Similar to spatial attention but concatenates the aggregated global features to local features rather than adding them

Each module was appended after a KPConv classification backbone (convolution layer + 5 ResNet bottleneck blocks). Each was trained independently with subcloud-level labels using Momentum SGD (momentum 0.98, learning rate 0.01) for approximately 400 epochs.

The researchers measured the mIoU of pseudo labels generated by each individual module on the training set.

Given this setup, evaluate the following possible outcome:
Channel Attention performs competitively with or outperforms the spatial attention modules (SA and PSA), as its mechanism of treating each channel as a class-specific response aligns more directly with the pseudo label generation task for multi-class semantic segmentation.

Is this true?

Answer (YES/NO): NO